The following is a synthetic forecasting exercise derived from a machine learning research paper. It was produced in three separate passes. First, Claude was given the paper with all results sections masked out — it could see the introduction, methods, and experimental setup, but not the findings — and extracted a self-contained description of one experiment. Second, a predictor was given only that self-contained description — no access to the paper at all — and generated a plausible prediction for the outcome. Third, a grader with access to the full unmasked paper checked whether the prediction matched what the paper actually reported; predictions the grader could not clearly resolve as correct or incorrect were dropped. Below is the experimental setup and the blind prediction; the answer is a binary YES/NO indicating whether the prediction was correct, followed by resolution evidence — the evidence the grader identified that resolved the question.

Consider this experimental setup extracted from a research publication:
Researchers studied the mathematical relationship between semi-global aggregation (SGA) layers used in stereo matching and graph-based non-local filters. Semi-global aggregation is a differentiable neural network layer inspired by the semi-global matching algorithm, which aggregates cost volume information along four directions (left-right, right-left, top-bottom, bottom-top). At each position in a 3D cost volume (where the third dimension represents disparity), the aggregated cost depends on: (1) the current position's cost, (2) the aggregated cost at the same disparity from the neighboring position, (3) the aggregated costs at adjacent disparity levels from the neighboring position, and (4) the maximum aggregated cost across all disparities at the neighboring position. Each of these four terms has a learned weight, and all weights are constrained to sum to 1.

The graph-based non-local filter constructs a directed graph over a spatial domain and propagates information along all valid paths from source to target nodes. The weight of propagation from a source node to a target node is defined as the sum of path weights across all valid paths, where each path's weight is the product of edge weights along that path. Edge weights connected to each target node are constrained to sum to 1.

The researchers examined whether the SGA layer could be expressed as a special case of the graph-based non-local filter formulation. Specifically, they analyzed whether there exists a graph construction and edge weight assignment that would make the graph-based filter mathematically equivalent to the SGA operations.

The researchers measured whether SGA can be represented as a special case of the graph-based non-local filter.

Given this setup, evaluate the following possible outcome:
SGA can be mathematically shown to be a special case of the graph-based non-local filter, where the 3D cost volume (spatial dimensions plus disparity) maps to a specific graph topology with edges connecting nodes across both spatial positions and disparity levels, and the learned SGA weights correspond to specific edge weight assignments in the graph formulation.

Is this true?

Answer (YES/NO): YES